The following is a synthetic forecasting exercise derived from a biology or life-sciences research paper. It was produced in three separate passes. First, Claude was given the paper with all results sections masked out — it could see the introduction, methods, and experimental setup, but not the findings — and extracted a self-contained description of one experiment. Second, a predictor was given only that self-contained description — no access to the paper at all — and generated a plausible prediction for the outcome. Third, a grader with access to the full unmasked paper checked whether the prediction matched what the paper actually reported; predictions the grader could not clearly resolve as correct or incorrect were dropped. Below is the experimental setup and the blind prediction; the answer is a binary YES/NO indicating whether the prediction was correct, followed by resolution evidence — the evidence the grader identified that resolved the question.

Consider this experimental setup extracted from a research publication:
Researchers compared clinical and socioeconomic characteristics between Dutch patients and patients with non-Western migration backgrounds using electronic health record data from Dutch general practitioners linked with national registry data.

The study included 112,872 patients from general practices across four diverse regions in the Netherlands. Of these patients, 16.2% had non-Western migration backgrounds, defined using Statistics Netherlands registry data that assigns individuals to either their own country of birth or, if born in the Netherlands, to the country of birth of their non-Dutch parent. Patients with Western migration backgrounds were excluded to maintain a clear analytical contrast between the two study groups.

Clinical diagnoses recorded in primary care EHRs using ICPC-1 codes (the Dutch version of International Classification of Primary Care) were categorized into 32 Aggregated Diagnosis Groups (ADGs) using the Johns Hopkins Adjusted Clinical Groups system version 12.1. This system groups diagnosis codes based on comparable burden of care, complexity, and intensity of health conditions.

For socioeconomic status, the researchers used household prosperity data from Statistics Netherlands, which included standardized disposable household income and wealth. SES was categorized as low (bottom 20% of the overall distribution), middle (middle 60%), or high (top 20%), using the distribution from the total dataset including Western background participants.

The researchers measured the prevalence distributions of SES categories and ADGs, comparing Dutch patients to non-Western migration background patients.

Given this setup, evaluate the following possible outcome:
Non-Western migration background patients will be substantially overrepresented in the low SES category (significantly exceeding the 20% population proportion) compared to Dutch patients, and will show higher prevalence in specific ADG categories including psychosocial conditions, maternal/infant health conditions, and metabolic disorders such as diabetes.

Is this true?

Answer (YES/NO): NO